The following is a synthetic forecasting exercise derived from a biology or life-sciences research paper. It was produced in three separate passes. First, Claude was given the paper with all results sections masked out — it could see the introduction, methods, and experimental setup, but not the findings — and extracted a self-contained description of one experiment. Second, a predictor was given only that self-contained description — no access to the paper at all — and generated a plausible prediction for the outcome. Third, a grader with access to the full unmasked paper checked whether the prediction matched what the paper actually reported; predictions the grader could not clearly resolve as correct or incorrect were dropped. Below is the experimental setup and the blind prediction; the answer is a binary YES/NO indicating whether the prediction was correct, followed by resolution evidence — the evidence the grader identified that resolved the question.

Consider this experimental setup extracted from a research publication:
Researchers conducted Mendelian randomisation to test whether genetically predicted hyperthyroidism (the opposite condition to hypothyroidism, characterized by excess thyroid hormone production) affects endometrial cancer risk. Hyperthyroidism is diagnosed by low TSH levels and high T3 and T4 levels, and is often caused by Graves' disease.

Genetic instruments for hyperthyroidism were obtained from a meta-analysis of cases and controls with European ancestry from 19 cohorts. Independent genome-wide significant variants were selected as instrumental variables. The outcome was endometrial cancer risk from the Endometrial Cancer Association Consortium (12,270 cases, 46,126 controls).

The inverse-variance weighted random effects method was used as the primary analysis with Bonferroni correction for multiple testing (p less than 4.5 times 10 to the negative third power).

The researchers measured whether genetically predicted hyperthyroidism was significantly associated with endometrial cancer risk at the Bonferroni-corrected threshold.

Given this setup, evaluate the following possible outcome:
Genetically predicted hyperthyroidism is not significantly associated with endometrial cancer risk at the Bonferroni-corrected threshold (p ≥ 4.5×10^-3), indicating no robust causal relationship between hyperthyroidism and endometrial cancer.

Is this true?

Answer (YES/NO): YES